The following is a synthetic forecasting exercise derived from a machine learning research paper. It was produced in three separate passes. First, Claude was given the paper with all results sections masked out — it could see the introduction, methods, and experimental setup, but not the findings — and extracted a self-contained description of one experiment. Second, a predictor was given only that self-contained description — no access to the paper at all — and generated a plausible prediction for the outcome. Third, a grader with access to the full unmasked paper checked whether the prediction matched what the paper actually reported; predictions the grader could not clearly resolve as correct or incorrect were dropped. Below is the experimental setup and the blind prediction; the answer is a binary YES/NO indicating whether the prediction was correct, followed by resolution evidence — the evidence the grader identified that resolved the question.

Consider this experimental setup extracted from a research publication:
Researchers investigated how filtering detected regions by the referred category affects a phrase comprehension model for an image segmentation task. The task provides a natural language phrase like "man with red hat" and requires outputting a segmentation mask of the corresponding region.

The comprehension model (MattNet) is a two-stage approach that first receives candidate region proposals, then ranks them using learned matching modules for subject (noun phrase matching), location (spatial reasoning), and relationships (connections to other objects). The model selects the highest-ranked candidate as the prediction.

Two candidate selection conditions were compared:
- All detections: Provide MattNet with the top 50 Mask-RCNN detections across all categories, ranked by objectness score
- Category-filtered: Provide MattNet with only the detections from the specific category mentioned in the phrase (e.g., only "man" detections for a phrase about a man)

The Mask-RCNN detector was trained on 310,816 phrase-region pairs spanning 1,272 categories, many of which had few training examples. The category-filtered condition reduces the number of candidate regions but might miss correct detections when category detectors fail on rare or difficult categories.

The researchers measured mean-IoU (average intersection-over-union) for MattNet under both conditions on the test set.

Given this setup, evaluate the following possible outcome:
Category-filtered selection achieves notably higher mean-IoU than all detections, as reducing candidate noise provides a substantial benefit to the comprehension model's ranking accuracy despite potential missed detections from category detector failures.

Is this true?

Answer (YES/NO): YES